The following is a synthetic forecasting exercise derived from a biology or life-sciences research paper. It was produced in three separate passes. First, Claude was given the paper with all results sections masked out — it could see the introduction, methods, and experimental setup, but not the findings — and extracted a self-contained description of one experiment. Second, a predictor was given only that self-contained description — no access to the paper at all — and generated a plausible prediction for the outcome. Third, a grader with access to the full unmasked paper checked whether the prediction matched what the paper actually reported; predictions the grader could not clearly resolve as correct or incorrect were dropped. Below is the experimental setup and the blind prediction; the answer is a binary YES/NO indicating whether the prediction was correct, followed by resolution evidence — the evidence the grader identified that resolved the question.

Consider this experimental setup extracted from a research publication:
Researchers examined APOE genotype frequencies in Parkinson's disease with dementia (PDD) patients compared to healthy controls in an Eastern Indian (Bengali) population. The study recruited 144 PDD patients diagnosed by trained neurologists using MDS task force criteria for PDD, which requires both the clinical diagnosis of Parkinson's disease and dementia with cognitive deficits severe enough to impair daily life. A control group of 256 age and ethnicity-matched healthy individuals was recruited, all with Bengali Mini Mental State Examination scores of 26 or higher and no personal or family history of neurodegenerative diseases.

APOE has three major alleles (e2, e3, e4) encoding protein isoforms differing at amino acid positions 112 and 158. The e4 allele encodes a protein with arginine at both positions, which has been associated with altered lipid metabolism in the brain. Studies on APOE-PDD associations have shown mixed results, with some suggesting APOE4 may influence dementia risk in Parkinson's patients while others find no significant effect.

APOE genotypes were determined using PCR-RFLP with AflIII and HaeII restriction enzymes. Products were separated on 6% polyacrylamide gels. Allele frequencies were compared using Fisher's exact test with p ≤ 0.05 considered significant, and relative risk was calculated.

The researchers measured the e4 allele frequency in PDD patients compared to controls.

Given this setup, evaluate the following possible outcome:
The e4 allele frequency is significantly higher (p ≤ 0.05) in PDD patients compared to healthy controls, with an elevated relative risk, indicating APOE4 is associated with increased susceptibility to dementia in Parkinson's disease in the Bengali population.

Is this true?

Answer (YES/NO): YES